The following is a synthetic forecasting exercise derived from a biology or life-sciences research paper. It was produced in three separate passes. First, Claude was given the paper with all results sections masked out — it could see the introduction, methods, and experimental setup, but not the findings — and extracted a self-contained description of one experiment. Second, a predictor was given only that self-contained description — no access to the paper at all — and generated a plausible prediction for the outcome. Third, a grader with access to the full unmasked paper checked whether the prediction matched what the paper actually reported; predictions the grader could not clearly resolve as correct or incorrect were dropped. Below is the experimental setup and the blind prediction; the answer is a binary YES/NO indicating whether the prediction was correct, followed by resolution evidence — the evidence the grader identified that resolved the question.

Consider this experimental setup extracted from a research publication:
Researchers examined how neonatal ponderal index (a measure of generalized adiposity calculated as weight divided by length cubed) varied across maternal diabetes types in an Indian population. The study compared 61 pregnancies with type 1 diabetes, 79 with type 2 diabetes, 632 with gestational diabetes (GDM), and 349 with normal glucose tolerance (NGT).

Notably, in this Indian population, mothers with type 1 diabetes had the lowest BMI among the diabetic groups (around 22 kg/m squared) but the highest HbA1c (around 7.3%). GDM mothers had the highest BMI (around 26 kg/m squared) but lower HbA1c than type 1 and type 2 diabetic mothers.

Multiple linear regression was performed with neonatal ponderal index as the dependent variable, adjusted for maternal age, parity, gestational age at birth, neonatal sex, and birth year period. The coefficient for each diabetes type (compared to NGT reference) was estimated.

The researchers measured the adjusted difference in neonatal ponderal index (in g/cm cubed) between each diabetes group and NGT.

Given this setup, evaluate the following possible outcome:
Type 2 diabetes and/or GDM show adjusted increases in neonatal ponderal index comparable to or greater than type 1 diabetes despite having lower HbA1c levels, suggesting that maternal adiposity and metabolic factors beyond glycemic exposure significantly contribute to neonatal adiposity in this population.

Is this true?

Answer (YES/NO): NO